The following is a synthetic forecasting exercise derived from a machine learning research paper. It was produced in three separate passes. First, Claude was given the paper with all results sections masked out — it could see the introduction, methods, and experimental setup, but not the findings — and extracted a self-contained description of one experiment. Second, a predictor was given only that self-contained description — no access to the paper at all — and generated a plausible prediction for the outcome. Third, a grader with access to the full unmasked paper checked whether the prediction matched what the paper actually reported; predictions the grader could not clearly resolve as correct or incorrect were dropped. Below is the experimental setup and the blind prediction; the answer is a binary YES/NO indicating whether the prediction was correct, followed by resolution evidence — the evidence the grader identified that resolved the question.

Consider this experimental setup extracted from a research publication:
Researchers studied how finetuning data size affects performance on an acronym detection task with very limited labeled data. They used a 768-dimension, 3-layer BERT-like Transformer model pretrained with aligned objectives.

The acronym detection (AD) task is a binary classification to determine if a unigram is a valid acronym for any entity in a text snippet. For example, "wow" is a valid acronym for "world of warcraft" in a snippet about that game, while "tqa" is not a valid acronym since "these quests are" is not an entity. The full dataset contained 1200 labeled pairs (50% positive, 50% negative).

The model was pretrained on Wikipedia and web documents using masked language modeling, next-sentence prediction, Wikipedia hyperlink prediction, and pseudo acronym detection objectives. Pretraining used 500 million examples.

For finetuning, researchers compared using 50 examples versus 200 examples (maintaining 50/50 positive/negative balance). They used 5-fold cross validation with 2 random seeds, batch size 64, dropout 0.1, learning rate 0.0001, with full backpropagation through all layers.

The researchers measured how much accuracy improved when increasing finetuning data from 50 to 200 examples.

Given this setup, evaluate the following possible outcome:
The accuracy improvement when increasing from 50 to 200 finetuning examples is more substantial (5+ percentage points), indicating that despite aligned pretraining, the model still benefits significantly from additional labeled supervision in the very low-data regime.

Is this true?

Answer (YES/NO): YES